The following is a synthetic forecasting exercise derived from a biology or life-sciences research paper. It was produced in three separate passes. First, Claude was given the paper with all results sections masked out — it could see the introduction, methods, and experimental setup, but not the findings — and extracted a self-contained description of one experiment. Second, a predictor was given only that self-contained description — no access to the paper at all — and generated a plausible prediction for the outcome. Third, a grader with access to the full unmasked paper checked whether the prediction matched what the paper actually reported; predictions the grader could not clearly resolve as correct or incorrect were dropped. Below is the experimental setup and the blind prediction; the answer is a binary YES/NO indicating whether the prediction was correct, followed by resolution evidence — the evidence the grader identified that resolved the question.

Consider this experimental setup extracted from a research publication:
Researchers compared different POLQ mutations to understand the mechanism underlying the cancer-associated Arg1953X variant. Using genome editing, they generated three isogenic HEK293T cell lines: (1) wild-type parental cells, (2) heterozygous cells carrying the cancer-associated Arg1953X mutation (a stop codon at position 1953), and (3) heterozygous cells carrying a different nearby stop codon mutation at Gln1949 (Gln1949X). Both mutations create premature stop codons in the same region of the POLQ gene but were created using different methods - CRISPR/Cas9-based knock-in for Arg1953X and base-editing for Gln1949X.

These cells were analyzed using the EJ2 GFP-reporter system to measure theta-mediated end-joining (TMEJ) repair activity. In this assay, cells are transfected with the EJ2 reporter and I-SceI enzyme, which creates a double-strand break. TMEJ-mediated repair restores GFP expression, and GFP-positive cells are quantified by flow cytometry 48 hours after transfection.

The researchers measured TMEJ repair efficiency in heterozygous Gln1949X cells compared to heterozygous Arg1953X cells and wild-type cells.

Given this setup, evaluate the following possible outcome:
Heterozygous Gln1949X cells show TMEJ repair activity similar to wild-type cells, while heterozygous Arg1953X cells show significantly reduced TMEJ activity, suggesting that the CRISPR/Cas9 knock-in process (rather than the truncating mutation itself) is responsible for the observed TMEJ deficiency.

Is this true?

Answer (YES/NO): NO